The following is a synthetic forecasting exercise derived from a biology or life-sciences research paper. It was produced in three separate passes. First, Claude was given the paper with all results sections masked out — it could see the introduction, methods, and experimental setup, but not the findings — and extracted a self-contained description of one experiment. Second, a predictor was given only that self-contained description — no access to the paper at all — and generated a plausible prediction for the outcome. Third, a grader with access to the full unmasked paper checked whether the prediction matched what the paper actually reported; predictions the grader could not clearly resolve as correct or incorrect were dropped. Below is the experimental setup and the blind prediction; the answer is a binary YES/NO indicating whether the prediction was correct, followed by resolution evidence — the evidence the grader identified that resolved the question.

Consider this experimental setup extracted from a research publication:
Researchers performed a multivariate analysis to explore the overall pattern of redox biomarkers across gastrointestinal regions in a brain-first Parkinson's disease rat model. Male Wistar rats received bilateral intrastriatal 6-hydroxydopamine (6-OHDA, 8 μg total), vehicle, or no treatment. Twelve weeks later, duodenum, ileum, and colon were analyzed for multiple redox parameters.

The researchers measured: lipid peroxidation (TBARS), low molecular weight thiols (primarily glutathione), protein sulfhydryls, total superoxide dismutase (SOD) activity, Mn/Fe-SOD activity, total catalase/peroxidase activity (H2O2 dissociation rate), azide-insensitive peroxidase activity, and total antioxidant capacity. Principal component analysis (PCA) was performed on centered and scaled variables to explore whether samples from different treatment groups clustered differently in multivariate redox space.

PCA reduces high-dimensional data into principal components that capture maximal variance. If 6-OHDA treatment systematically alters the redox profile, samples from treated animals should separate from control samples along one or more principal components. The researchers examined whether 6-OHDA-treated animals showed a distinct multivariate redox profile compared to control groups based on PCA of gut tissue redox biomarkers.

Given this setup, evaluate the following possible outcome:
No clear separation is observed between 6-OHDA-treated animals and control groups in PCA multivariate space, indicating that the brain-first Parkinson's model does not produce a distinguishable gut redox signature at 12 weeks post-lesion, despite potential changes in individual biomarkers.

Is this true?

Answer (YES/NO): YES